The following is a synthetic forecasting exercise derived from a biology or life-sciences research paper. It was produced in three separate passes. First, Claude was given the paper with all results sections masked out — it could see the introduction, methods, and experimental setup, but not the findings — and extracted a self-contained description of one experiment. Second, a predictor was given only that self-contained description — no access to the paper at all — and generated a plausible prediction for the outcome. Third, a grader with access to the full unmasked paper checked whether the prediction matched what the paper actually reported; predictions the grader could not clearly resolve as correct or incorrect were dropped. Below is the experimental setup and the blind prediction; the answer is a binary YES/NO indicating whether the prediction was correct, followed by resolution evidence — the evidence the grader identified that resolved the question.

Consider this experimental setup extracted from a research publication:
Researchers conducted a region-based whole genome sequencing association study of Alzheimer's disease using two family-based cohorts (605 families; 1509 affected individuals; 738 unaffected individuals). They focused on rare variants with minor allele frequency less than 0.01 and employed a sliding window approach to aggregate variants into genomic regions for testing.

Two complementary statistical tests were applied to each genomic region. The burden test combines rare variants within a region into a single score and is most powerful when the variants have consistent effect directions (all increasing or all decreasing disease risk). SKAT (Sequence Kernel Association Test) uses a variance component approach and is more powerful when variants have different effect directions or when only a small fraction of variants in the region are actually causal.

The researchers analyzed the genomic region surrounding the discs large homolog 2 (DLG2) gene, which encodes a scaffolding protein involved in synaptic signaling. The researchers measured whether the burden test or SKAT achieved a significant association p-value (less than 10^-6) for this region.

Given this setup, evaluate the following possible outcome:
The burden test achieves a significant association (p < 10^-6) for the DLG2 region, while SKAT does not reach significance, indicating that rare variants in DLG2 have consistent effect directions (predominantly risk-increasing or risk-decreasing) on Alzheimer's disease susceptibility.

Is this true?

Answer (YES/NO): NO